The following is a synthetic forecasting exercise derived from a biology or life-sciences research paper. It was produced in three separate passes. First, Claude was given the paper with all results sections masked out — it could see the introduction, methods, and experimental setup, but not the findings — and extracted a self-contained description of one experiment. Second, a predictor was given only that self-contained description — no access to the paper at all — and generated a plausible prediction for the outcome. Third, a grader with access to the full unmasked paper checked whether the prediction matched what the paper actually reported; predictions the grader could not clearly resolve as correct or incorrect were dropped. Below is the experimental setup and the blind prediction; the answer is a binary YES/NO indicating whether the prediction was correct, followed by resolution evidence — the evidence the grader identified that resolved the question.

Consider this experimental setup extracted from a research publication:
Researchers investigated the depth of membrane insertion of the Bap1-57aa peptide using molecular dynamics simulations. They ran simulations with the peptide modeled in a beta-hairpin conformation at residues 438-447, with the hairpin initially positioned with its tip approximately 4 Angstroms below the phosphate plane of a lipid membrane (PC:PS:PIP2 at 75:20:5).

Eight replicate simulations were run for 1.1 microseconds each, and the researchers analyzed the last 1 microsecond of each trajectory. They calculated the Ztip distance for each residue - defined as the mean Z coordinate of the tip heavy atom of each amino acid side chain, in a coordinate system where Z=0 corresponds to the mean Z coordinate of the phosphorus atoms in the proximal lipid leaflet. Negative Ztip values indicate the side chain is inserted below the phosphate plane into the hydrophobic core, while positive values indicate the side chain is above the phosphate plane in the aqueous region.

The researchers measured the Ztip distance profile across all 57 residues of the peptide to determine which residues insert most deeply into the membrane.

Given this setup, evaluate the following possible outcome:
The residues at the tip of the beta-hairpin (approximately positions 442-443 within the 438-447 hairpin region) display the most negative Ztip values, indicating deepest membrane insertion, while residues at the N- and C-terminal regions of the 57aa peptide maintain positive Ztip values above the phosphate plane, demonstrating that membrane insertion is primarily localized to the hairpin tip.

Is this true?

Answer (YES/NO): NO